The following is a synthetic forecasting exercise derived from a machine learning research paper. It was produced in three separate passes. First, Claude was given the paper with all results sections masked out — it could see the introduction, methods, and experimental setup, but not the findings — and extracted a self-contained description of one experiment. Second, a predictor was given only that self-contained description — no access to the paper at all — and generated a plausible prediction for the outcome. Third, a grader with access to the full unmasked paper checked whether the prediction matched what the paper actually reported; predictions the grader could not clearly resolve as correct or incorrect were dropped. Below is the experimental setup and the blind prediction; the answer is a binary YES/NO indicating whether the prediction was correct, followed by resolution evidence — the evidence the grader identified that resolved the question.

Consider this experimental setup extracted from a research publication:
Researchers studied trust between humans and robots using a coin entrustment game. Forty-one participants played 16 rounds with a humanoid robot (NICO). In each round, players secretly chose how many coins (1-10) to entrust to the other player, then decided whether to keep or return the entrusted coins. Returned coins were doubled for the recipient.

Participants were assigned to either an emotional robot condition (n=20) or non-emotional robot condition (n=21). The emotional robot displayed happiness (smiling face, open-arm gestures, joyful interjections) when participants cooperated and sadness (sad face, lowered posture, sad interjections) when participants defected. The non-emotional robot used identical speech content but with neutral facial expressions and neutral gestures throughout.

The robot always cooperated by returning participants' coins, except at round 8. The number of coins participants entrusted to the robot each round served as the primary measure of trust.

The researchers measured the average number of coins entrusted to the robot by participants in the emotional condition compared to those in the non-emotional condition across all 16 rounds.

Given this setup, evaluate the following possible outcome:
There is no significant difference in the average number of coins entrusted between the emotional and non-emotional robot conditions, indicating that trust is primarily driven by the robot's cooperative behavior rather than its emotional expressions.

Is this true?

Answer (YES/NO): NO